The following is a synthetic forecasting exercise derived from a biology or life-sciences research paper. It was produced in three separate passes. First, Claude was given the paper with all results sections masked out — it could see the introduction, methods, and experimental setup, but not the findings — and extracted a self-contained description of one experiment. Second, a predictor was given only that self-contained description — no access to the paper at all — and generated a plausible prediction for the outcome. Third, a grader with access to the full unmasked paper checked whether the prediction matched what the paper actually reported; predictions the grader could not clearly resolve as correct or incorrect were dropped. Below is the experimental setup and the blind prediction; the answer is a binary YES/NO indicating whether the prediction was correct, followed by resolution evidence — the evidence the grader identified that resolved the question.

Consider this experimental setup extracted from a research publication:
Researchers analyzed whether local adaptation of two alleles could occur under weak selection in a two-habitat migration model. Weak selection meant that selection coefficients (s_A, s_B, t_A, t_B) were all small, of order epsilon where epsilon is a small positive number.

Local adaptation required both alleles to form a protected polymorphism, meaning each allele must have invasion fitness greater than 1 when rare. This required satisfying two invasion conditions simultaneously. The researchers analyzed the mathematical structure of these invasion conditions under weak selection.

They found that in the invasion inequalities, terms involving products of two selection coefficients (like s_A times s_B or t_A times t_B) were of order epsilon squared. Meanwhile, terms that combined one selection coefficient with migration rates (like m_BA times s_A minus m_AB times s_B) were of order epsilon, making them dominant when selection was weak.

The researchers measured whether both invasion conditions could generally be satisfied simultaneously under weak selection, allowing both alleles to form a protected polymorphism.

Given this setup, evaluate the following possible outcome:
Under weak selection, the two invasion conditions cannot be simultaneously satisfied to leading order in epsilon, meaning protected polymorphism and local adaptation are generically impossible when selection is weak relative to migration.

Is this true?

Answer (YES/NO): YES